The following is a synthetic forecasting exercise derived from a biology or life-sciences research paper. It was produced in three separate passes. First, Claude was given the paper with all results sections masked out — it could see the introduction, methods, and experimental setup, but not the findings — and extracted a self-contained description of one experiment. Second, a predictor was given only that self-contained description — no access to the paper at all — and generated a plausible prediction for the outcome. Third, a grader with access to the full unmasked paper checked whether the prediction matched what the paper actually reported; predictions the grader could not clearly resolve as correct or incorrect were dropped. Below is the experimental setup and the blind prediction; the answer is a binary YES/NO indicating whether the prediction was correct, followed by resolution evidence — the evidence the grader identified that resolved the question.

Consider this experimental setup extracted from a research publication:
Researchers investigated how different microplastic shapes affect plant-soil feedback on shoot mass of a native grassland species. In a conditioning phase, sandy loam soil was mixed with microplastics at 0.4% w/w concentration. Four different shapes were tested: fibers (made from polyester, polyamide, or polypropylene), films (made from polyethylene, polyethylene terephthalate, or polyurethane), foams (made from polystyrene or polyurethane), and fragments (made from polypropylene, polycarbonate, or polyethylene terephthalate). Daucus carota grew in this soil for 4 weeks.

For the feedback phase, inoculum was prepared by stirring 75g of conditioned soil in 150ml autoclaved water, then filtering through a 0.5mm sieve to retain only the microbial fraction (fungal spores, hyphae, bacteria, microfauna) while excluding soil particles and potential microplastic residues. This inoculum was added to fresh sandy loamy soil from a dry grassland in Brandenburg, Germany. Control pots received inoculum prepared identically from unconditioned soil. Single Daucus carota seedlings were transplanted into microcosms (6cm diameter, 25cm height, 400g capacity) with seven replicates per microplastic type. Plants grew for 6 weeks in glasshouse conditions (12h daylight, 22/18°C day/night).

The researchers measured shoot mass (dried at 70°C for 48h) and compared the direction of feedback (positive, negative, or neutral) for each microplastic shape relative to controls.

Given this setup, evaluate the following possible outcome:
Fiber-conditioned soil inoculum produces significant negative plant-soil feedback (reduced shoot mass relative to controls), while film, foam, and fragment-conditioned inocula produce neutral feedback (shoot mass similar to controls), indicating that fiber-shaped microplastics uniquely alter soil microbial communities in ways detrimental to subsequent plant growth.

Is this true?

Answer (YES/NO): NO